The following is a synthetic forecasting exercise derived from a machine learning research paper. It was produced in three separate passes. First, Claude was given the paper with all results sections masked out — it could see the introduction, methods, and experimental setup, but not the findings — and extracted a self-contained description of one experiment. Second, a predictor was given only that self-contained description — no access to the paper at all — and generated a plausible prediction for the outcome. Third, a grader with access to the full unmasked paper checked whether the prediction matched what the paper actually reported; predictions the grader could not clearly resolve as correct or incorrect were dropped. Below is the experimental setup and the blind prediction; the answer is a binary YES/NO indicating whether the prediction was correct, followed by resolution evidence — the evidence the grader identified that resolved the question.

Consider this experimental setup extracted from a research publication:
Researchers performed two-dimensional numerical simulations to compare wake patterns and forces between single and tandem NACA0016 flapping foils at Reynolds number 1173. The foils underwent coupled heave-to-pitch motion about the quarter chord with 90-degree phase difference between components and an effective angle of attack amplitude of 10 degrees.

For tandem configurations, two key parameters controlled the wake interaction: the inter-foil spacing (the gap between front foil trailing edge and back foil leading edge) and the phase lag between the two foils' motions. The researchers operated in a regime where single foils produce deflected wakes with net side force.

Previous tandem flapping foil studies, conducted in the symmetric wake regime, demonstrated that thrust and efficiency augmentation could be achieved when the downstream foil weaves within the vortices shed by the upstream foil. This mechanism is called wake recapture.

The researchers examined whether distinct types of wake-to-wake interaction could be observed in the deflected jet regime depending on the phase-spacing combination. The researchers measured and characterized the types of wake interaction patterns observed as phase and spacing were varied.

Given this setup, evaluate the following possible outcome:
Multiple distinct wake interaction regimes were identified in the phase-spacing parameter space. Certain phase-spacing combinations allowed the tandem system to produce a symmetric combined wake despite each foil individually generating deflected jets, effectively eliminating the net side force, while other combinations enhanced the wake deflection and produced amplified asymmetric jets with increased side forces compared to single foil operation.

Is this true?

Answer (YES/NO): NO